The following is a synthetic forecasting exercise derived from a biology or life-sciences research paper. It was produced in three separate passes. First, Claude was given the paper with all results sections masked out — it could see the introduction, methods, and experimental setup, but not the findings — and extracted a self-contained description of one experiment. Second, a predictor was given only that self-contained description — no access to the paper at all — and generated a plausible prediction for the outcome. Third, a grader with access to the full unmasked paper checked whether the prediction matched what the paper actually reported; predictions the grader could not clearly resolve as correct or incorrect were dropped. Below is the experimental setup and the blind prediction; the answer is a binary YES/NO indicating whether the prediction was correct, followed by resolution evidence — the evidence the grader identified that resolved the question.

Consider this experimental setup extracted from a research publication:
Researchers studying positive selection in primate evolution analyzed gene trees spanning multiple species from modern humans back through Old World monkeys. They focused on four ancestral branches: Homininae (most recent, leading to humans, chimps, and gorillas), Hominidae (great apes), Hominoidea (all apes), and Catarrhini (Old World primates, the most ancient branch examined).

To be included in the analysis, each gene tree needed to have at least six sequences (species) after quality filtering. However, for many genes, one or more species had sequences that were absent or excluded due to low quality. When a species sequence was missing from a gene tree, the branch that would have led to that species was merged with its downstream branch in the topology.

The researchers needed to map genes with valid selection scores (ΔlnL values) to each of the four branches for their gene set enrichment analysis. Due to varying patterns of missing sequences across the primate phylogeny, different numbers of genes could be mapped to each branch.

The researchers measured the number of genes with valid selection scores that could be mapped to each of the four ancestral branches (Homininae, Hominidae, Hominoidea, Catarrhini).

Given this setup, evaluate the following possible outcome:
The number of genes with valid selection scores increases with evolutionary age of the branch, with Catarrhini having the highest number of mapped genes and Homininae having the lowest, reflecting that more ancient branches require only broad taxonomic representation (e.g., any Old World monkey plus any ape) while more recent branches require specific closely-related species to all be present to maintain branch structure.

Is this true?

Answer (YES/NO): YES